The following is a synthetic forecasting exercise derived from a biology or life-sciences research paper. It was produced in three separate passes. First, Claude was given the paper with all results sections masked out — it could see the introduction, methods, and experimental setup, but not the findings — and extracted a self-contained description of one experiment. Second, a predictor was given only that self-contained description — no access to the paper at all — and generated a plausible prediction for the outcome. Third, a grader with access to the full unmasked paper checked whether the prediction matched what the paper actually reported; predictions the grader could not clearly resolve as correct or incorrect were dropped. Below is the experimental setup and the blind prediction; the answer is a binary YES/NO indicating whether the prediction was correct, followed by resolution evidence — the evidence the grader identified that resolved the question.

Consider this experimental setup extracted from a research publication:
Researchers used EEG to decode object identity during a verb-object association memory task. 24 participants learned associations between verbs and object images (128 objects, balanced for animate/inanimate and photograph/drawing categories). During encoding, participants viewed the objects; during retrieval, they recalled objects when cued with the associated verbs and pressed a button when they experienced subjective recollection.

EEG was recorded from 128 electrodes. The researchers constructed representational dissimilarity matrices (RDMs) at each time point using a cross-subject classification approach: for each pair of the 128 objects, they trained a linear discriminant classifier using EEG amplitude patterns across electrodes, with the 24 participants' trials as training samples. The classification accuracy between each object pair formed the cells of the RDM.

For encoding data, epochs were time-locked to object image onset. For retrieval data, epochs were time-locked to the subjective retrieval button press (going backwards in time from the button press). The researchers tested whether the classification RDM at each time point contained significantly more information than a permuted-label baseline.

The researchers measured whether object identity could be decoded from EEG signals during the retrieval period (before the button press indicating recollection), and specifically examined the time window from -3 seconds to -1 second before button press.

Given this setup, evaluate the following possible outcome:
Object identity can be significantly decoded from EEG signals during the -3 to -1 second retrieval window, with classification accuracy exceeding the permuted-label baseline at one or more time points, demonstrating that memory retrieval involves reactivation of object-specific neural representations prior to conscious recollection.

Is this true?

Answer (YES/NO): YES